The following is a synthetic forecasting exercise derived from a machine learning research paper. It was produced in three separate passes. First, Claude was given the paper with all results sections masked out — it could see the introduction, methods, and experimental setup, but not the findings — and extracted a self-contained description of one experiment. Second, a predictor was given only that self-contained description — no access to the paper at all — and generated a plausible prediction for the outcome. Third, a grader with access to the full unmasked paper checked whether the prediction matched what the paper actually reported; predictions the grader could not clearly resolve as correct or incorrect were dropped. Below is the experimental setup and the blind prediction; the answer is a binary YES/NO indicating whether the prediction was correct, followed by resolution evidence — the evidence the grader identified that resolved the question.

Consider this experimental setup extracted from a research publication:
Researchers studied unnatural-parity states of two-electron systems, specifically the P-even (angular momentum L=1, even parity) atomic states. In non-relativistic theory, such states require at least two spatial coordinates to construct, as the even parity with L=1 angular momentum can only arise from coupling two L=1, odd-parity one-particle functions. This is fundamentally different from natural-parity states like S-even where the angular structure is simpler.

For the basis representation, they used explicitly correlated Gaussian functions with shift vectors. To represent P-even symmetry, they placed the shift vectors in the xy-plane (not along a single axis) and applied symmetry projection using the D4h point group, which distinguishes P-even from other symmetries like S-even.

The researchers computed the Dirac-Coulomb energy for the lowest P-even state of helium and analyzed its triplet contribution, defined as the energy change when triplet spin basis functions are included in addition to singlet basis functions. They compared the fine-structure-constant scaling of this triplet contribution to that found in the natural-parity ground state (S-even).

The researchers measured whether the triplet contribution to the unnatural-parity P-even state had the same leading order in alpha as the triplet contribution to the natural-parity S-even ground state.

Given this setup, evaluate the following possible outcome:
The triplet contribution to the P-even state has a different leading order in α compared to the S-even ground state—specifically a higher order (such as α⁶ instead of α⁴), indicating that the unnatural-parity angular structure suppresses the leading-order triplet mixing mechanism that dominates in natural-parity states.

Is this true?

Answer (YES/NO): NO